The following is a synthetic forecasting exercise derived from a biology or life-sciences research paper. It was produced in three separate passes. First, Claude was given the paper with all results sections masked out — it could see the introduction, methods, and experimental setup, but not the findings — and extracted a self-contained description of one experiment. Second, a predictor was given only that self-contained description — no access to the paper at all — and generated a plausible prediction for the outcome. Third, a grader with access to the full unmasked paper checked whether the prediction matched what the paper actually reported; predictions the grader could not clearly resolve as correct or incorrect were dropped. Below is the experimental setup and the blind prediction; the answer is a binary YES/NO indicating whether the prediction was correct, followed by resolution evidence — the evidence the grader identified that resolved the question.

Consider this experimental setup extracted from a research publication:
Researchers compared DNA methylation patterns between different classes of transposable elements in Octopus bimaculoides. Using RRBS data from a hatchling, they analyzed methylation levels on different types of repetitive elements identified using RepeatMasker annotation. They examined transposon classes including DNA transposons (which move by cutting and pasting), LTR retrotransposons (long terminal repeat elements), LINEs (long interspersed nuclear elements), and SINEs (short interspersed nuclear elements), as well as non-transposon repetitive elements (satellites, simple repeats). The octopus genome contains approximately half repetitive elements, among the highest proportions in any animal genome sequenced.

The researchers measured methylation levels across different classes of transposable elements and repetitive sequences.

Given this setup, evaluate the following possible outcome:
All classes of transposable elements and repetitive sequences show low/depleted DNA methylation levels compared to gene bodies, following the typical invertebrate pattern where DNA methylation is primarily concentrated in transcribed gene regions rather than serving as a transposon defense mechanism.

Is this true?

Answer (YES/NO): YES